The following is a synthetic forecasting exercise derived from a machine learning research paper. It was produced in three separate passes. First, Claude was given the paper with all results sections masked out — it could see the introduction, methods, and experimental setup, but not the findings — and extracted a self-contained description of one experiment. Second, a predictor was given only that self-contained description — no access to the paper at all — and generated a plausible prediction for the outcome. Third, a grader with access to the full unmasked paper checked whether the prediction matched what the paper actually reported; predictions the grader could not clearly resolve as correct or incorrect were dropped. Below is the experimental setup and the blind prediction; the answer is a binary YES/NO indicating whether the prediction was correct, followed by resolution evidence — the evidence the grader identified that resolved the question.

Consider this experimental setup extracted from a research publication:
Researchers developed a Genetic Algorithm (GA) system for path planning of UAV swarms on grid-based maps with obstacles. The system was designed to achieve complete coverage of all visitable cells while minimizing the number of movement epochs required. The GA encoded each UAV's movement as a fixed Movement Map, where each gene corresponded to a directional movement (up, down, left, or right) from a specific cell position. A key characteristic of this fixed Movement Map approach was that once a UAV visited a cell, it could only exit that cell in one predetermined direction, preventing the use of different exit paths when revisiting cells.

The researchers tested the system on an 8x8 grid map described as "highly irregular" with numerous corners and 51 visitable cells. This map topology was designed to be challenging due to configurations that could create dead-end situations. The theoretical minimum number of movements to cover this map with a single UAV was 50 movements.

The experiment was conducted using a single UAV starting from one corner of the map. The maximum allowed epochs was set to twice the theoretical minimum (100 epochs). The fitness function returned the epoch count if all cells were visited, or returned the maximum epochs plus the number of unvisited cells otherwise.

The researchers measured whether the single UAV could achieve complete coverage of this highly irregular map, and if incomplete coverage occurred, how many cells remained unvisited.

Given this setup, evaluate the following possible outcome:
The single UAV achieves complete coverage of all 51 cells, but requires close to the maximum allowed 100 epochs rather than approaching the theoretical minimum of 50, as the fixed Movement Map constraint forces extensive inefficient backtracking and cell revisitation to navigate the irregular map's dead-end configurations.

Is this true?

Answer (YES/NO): NO